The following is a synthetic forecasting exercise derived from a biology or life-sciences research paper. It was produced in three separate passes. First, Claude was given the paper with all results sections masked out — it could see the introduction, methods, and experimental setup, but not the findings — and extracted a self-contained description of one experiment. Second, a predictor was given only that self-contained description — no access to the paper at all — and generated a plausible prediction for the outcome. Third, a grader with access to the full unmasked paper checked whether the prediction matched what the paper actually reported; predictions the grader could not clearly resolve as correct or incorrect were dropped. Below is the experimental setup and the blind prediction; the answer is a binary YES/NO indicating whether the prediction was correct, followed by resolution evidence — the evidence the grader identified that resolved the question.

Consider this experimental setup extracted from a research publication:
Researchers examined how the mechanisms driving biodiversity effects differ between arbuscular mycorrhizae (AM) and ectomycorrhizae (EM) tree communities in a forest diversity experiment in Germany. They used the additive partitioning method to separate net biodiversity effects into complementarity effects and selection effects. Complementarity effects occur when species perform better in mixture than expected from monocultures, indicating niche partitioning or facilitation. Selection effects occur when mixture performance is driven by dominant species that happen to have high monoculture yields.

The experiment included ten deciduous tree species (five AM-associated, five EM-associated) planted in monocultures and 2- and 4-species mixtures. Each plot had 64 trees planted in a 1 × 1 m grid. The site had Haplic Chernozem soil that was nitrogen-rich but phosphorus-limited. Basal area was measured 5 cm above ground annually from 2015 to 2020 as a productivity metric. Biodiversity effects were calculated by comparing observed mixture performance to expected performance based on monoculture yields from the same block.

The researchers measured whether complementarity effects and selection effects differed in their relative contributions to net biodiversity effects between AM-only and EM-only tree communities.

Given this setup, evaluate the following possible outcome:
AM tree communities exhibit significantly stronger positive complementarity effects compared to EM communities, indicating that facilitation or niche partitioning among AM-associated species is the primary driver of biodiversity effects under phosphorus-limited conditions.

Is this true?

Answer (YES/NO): NO